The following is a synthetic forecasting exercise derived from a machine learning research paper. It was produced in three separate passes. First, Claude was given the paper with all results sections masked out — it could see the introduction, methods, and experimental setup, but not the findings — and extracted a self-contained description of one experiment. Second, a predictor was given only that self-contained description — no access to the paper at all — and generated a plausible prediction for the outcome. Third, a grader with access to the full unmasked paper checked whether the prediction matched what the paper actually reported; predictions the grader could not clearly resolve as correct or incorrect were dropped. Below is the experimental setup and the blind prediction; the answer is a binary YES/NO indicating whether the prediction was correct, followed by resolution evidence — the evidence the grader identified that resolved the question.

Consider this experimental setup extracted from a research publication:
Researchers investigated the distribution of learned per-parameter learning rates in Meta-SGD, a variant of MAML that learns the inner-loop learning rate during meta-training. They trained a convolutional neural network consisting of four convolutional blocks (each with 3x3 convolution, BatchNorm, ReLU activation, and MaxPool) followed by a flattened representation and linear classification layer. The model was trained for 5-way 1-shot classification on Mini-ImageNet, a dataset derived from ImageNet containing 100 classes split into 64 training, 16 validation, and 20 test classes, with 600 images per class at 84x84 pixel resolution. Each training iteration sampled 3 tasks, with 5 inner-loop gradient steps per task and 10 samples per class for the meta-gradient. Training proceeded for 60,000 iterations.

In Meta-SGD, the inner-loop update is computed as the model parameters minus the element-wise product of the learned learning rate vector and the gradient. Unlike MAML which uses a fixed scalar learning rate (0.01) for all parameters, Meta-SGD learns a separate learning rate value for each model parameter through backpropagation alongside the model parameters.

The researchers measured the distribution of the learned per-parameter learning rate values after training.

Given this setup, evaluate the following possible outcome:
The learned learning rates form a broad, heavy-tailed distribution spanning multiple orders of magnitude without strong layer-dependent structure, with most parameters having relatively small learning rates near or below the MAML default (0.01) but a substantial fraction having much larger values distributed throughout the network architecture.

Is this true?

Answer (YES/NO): NO